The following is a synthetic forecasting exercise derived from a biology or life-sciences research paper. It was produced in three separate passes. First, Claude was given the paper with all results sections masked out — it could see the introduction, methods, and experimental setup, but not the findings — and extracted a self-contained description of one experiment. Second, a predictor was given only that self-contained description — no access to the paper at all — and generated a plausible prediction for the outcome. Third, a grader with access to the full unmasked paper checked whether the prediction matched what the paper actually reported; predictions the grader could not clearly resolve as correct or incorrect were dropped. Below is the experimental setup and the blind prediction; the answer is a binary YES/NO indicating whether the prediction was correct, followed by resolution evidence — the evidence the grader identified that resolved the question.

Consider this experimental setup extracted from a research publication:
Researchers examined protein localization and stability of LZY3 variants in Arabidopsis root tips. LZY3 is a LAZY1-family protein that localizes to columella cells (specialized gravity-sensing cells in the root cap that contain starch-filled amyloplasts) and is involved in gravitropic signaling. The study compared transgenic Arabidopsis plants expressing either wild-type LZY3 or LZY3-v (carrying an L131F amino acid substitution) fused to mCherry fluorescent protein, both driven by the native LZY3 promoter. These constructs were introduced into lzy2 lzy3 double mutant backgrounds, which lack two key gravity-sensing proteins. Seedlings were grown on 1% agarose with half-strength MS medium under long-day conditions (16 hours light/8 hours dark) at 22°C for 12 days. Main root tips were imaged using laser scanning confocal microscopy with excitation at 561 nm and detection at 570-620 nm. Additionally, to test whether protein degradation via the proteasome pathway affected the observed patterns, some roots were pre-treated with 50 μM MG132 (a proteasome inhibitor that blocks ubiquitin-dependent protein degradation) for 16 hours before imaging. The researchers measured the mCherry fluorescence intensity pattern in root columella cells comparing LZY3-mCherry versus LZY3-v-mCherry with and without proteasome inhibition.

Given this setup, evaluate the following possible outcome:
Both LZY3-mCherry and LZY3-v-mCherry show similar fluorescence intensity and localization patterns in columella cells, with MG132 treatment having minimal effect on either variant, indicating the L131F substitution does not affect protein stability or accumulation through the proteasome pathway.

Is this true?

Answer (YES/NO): NO